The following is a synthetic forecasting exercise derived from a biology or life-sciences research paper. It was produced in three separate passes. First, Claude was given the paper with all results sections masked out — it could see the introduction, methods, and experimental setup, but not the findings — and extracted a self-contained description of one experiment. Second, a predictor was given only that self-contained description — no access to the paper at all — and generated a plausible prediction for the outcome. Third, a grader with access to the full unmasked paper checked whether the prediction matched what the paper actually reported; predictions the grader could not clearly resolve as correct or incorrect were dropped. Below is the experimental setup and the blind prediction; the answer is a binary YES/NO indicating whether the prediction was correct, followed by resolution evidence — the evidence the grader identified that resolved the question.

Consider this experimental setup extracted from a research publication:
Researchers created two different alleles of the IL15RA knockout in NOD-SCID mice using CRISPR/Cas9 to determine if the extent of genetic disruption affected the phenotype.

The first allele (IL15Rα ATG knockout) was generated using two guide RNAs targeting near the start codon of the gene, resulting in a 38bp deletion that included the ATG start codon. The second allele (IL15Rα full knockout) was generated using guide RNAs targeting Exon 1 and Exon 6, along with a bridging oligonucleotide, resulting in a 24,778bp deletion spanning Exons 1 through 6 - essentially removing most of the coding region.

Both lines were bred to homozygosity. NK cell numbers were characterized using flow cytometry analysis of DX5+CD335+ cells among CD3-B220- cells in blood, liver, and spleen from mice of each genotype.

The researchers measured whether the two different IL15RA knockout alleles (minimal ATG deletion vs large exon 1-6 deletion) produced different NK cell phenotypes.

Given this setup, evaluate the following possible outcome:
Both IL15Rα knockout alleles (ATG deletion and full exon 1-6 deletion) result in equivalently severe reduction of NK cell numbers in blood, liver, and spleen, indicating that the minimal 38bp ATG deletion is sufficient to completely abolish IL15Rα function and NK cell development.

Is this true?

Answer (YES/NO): YES